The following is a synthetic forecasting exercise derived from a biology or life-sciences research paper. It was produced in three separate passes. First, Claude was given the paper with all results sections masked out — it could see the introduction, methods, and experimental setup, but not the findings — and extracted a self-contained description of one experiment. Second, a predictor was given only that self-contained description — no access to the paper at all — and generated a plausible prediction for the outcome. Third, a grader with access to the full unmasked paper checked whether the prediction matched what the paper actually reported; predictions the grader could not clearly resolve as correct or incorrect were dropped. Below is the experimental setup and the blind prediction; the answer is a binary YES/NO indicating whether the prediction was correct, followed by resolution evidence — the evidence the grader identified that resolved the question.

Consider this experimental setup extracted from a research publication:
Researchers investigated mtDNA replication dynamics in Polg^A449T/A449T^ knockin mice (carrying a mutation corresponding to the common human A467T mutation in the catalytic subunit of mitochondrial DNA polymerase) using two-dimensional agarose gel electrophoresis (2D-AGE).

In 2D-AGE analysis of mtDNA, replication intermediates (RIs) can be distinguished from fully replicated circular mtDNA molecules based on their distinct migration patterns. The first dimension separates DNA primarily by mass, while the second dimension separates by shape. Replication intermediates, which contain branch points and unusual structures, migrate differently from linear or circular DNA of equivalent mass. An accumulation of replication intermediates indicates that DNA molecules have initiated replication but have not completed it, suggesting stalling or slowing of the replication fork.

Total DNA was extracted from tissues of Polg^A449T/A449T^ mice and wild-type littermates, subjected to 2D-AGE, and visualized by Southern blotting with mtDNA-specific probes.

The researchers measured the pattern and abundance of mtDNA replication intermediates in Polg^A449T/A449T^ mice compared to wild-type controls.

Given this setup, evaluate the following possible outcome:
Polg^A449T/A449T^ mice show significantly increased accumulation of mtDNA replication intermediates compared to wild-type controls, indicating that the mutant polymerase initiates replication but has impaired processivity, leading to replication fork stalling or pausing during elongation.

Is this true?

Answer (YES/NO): YES